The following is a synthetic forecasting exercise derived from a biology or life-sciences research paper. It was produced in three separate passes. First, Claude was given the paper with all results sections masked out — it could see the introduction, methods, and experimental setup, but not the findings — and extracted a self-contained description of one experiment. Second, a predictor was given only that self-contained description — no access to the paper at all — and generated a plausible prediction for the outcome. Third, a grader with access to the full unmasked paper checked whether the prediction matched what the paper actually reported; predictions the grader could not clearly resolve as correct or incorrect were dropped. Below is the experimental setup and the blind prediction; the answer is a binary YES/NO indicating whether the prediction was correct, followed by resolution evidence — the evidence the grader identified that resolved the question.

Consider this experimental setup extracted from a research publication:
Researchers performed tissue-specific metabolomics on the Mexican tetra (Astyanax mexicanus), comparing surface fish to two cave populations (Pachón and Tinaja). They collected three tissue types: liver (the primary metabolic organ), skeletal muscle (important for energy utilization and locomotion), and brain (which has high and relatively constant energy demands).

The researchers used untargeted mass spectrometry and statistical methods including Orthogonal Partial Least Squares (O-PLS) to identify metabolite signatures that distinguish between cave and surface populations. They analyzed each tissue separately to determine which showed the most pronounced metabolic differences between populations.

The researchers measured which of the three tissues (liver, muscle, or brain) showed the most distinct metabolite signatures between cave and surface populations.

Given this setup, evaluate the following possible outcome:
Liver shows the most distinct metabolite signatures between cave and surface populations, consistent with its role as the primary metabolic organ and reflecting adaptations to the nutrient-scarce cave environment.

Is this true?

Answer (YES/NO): NO